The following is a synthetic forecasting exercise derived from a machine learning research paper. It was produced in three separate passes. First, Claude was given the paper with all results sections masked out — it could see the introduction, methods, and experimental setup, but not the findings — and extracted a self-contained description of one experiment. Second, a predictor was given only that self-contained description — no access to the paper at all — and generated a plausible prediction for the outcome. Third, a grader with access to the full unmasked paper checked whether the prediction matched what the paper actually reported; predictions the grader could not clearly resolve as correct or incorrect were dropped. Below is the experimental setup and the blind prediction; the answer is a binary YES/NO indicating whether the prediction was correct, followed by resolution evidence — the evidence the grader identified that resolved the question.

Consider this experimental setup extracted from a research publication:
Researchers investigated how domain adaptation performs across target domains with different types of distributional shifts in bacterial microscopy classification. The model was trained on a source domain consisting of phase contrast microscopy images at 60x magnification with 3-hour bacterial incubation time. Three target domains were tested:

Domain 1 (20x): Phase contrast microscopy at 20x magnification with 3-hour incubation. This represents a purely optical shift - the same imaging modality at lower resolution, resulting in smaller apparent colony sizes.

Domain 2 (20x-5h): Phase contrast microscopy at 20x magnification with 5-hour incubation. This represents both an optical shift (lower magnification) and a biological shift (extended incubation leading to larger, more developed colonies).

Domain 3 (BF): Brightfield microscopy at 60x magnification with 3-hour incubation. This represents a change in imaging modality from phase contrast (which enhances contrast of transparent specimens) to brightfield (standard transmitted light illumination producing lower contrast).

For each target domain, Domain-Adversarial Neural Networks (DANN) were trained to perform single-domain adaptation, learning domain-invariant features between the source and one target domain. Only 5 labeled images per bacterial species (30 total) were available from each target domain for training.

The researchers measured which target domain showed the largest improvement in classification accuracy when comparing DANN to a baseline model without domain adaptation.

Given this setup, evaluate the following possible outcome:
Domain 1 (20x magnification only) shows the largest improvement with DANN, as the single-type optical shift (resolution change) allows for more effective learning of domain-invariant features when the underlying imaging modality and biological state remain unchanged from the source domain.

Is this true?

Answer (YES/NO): YES